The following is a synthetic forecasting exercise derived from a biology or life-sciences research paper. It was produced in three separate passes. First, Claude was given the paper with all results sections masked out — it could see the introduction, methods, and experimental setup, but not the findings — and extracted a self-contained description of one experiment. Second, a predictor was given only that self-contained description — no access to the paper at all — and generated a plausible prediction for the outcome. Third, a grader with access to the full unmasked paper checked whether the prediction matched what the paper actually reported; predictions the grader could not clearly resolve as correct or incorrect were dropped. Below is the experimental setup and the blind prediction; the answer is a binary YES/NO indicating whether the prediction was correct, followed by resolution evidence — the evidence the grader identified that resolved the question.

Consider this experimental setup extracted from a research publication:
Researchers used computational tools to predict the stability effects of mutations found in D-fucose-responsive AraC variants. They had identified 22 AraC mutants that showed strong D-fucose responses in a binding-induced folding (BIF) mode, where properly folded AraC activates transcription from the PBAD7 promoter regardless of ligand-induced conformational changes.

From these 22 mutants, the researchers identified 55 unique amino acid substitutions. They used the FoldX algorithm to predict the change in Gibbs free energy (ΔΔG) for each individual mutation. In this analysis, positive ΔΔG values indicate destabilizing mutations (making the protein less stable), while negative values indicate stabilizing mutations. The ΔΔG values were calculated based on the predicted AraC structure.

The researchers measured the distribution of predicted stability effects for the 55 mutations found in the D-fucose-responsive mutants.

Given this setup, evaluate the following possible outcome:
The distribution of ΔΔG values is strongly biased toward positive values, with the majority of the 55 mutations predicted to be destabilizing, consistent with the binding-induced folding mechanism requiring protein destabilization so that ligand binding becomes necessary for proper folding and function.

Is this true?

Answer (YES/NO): YES